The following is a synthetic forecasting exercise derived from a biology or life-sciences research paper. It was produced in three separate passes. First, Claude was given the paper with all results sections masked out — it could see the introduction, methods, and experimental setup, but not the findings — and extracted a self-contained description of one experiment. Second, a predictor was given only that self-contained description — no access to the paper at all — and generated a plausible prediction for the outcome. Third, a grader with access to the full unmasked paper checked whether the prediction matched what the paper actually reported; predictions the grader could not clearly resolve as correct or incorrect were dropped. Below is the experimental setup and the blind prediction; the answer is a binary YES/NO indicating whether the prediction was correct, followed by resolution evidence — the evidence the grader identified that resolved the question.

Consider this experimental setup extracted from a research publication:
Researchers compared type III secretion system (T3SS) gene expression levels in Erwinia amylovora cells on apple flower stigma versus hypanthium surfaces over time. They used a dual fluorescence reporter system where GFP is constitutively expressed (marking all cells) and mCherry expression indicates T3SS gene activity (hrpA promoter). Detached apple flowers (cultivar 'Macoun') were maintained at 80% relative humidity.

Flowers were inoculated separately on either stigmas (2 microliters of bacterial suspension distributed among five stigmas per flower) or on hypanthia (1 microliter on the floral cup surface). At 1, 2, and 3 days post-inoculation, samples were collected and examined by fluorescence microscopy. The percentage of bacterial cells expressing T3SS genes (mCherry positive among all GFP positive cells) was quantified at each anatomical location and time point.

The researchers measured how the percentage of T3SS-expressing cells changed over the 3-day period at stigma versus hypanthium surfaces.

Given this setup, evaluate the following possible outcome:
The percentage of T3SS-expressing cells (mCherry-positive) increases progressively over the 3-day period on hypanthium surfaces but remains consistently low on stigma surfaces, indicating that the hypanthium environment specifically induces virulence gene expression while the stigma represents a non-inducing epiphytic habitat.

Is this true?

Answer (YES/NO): NO